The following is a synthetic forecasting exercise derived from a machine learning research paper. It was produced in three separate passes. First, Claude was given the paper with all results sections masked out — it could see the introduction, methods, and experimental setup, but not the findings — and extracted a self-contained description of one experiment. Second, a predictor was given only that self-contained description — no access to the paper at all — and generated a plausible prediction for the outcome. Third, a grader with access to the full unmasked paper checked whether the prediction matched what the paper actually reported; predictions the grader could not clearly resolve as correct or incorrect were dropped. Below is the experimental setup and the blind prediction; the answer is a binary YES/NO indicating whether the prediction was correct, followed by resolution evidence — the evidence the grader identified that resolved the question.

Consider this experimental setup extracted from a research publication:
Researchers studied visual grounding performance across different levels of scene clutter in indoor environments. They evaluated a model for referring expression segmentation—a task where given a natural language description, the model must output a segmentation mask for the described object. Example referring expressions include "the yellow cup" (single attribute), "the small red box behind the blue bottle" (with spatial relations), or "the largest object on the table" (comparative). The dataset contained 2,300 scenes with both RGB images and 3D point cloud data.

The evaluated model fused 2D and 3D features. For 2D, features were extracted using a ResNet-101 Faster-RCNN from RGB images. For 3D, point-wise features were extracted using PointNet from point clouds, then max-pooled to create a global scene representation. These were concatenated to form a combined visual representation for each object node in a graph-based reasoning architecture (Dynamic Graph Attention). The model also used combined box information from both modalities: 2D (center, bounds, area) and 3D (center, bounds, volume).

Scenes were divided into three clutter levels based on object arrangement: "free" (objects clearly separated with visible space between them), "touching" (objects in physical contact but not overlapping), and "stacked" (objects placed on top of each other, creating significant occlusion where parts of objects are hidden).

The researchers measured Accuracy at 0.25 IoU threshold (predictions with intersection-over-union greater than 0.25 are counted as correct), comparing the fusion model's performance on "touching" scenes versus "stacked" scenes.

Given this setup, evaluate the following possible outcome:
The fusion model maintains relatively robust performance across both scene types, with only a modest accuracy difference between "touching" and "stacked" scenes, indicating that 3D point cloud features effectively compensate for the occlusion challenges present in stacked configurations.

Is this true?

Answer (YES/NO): NO